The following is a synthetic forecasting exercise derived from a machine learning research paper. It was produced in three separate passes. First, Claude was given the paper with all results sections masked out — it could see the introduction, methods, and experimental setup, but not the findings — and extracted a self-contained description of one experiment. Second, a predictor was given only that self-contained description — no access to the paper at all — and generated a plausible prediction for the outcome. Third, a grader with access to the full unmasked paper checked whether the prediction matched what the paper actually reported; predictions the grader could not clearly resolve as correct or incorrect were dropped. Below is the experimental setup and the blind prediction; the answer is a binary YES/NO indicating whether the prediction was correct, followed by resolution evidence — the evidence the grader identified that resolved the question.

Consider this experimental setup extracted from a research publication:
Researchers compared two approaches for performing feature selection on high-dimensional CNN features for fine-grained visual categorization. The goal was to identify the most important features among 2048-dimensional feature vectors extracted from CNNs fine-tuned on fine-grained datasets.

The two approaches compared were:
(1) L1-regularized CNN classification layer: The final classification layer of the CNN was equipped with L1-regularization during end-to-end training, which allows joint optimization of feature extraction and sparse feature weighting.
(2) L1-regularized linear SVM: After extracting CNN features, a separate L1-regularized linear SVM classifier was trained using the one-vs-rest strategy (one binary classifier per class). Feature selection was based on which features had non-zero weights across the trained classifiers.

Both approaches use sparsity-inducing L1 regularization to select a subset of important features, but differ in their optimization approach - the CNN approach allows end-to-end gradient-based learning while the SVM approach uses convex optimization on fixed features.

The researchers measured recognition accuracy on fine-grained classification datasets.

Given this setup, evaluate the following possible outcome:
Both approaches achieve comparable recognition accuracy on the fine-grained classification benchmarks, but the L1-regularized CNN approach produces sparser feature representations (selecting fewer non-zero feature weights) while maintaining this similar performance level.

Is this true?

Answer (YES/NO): NO